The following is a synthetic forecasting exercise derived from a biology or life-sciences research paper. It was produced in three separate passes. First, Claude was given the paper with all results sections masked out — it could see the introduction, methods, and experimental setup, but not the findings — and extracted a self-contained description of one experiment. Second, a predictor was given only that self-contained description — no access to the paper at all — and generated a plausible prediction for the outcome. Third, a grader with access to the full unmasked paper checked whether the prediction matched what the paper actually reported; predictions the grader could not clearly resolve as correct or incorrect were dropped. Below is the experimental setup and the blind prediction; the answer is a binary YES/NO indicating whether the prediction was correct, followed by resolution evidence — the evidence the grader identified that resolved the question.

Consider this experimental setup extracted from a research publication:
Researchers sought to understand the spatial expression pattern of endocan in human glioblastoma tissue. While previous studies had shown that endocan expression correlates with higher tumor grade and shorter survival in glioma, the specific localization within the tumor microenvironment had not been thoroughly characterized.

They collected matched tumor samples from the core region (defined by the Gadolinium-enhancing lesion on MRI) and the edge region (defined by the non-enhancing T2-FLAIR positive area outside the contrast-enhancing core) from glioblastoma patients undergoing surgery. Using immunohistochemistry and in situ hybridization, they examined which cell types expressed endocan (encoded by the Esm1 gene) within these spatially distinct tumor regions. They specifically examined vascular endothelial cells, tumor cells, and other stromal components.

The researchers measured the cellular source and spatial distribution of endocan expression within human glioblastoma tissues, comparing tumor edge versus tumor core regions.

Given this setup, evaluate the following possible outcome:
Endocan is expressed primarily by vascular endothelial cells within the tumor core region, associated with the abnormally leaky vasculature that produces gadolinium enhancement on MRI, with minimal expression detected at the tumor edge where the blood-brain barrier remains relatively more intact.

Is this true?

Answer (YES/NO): NO